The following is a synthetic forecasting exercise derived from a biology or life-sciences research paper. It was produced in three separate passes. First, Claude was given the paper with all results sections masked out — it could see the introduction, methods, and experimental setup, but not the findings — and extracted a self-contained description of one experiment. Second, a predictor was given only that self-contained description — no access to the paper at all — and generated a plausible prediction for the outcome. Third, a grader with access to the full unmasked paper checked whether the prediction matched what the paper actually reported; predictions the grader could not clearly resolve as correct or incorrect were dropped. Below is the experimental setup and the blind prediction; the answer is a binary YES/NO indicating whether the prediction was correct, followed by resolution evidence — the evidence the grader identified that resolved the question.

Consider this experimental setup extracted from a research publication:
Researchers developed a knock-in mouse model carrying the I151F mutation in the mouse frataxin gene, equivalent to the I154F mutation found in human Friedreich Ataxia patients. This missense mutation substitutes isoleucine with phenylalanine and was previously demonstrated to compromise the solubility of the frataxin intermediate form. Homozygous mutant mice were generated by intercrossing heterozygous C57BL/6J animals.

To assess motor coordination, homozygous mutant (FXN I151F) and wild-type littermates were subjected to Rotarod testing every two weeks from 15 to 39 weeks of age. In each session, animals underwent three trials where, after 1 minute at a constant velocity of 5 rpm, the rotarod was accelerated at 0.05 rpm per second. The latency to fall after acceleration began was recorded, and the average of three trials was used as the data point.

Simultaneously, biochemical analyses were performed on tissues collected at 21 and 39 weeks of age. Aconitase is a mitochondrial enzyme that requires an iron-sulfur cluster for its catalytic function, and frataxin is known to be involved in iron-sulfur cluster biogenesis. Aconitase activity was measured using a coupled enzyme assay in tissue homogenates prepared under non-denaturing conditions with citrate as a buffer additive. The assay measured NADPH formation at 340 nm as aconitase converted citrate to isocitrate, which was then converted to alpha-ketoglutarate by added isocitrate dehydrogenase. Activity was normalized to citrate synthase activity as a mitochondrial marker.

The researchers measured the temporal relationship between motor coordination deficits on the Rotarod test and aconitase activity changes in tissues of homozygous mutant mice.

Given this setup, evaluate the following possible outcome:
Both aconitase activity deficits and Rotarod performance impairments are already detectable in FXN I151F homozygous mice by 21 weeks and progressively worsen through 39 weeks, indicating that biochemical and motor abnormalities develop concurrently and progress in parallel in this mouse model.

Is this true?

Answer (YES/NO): NO